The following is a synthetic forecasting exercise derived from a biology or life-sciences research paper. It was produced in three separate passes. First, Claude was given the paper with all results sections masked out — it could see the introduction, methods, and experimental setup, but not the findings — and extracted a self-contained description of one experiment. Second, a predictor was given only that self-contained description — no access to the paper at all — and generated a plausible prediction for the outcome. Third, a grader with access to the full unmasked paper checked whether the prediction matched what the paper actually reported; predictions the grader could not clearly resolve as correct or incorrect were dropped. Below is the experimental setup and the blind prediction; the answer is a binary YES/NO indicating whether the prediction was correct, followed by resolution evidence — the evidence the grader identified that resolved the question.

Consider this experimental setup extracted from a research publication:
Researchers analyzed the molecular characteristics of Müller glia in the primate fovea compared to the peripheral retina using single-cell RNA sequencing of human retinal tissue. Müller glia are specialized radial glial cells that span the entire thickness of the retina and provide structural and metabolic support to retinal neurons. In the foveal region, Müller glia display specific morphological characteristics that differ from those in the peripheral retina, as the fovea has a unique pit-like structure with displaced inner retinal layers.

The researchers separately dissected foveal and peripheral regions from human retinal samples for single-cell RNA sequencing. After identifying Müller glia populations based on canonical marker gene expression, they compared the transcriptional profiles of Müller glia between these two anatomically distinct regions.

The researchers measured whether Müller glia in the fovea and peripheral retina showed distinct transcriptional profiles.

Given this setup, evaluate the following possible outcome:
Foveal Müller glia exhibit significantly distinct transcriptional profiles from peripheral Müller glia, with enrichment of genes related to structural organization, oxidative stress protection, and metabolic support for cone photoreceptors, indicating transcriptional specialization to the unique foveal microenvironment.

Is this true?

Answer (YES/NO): NO